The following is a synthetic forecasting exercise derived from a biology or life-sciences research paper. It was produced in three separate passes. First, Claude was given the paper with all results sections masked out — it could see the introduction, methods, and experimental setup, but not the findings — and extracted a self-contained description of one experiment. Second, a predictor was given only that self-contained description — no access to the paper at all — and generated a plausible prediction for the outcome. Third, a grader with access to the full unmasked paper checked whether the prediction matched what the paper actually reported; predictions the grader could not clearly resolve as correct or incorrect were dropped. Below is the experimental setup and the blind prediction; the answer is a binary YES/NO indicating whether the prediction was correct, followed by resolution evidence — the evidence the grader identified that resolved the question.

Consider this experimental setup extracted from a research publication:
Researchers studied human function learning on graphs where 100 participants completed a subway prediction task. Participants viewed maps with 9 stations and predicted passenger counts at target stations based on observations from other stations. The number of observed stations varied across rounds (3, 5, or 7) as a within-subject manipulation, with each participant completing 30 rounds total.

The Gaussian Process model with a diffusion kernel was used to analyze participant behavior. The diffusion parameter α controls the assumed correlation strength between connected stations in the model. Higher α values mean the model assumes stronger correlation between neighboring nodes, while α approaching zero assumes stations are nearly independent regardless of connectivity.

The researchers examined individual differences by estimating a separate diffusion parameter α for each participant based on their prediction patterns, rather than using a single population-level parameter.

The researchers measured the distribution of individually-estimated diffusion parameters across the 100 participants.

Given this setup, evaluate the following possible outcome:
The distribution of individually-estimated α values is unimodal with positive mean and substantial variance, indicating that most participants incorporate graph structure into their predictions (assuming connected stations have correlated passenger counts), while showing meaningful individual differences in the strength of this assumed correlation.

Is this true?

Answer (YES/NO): NO